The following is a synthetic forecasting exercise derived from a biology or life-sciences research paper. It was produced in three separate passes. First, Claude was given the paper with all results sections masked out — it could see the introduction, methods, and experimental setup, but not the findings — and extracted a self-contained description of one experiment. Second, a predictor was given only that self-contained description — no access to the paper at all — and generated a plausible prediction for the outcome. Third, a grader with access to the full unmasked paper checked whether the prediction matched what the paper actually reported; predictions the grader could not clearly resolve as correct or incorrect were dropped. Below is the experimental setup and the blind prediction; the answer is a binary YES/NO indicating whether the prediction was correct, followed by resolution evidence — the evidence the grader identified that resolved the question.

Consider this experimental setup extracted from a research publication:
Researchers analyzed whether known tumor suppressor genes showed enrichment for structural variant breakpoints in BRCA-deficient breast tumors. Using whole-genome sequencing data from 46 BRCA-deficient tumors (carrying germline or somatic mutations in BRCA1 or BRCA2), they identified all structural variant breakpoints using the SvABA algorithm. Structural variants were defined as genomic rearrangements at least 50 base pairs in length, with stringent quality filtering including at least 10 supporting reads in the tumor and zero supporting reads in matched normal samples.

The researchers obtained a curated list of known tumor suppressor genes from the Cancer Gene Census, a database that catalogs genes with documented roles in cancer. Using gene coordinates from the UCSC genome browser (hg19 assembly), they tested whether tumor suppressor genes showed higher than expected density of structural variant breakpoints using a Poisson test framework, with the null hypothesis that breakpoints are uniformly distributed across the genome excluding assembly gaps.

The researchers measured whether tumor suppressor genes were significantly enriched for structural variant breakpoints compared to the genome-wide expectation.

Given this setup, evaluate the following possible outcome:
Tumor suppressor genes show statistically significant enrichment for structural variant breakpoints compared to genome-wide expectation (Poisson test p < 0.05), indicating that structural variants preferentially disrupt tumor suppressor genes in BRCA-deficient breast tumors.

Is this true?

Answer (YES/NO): YES